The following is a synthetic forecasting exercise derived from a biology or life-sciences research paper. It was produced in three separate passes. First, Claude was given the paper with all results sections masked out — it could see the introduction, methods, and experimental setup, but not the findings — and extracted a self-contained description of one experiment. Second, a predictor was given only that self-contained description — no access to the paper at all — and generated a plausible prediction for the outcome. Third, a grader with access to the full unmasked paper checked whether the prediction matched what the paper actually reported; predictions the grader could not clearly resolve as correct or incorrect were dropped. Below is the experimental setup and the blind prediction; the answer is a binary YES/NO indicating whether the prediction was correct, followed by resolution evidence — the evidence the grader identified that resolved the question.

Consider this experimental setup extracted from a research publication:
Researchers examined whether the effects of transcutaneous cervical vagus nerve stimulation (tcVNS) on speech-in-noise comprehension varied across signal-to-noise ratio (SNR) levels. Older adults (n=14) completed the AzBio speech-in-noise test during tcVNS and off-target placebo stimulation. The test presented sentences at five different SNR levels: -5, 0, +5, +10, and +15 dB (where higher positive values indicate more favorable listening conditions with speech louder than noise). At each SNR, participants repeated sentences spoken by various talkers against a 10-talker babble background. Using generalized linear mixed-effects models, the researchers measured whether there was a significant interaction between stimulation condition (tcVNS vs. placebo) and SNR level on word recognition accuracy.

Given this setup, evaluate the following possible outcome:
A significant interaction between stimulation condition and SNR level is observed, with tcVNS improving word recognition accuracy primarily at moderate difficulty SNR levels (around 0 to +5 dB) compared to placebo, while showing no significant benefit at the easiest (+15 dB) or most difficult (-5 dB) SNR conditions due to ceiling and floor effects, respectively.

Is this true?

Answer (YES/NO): NO